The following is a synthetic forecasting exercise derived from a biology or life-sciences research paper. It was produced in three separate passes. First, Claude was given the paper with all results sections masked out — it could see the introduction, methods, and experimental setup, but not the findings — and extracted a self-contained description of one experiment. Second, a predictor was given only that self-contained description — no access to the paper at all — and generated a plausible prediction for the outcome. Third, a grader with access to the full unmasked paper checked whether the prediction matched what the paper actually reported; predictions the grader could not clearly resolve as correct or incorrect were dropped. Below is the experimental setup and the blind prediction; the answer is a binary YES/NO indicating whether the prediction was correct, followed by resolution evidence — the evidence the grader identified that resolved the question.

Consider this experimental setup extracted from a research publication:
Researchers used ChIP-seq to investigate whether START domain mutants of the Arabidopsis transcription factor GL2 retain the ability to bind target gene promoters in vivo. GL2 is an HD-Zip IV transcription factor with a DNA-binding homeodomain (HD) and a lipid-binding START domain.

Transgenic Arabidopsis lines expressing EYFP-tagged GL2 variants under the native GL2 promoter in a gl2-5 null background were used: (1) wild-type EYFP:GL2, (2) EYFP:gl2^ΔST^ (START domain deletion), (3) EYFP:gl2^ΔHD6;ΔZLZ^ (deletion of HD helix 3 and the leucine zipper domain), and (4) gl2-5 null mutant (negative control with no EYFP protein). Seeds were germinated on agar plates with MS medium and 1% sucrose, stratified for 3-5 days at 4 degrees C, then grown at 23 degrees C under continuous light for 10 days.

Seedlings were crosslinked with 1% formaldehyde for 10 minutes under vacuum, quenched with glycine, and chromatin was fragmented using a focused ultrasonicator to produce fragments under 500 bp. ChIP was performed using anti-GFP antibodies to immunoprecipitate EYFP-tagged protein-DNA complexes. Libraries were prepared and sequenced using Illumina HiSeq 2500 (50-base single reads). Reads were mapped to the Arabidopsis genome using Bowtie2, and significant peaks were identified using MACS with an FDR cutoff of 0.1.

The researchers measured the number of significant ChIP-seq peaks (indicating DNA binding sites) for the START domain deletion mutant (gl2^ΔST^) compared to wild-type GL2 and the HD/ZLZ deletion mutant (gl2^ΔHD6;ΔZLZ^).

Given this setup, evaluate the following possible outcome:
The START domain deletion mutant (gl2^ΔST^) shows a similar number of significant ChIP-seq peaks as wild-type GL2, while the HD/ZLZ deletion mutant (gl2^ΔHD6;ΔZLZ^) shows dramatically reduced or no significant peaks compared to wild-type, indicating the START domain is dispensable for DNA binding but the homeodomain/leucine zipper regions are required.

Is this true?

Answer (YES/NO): YES